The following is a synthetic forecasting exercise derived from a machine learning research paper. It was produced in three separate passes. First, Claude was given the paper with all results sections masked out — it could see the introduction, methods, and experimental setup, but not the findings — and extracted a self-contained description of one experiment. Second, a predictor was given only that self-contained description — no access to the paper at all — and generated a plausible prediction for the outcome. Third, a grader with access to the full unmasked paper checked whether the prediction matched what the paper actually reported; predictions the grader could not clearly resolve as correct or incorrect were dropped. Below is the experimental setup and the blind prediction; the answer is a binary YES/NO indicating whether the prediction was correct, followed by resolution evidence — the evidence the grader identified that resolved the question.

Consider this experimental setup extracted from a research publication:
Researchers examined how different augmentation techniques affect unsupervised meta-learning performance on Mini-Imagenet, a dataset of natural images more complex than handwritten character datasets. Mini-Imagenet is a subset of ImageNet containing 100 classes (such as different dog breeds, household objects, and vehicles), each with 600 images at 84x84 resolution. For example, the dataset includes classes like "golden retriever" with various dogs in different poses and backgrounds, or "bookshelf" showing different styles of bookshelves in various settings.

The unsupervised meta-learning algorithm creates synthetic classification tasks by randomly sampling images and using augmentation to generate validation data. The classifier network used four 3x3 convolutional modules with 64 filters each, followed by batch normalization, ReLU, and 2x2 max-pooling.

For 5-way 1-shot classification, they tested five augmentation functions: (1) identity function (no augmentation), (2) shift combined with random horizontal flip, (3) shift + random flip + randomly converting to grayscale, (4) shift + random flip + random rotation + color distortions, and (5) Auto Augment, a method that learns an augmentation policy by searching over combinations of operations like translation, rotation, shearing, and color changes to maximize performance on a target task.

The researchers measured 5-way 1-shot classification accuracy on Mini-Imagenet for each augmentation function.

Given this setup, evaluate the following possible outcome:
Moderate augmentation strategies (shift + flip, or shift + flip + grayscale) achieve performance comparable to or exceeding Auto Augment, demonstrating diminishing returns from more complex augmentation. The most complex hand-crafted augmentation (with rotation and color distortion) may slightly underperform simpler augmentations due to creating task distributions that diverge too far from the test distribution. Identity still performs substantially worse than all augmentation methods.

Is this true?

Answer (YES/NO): NO